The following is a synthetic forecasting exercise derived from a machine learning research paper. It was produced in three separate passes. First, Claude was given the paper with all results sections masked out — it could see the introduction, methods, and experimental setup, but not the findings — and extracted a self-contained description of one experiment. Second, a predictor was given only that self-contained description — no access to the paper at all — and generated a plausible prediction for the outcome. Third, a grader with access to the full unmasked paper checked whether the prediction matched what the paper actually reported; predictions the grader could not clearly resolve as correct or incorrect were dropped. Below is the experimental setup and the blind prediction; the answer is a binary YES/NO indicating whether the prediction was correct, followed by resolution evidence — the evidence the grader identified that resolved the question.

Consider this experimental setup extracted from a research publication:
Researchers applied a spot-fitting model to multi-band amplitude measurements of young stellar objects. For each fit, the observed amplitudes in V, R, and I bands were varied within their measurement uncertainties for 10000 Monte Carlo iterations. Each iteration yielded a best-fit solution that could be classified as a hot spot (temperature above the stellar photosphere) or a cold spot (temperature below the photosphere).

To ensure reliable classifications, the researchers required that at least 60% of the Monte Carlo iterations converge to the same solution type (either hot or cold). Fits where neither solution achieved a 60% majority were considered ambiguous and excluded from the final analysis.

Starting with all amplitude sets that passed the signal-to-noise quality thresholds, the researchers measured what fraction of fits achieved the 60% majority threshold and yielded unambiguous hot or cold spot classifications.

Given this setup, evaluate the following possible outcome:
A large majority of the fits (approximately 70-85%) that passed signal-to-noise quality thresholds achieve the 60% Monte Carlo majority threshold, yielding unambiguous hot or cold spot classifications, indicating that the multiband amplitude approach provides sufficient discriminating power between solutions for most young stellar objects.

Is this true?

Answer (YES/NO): YES